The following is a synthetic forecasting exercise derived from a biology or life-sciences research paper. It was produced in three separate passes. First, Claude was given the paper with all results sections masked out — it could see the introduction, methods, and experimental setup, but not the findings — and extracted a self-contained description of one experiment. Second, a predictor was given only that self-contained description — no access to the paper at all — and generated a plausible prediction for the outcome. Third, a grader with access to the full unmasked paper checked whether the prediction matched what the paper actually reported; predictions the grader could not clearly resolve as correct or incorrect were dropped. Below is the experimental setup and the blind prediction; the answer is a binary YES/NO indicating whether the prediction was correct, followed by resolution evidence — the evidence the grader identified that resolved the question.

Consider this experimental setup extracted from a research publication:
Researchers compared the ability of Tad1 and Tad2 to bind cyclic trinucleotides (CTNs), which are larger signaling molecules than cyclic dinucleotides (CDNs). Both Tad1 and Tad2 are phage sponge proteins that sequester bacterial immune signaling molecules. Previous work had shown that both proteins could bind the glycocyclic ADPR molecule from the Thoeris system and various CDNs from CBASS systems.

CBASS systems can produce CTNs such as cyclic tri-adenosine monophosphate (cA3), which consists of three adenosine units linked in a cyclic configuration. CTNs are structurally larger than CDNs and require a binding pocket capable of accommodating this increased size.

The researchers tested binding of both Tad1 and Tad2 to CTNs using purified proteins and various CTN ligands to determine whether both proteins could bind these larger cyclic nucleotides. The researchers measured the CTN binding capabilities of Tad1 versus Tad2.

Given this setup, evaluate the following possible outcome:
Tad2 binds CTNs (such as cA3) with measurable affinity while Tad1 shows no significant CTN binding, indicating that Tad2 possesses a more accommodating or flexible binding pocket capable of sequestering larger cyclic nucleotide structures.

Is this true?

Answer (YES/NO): NO